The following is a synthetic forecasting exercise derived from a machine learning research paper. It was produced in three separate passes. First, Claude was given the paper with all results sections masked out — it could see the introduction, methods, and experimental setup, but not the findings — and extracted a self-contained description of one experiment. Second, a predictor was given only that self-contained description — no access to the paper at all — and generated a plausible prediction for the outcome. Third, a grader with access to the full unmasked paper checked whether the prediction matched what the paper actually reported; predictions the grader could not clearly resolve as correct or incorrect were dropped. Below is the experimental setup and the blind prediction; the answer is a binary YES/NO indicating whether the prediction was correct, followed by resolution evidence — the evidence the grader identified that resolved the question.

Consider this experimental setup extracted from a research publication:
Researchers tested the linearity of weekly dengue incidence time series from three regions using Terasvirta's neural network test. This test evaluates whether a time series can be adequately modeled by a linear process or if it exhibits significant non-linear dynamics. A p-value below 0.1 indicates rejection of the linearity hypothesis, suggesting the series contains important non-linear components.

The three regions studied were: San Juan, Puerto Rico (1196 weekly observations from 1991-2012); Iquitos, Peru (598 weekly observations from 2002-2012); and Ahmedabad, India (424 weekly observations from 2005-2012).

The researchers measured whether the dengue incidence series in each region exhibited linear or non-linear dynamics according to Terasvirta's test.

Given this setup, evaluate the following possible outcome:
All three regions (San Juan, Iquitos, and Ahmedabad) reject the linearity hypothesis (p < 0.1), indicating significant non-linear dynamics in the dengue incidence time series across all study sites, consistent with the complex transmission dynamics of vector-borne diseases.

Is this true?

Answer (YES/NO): YES